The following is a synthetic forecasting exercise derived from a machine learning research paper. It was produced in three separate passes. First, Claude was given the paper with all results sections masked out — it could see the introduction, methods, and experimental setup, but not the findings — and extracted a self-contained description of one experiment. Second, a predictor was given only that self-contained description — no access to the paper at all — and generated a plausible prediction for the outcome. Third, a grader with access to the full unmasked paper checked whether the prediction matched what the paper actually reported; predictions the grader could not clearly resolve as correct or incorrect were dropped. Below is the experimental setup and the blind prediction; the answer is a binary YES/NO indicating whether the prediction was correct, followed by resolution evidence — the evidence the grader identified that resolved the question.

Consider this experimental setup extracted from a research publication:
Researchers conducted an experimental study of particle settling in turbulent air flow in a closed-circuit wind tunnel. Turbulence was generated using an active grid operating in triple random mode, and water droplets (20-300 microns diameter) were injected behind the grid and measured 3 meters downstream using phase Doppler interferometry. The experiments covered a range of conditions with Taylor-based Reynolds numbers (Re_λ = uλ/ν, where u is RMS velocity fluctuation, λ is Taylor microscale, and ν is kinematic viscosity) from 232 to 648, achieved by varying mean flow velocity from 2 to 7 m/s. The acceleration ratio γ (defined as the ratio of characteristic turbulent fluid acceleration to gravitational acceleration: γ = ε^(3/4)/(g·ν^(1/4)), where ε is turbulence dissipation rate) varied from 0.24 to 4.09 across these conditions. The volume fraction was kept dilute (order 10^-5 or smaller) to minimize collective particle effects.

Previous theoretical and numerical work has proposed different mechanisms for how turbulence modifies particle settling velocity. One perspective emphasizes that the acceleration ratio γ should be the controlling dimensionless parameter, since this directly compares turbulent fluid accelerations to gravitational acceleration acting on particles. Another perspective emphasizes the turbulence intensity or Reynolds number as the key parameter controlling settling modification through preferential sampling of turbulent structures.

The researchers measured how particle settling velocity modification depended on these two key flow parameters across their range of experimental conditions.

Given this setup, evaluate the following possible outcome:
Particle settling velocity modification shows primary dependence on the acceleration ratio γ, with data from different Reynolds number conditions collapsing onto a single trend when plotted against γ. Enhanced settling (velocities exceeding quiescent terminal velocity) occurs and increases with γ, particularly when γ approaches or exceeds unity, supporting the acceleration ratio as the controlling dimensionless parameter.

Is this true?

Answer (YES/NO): NO